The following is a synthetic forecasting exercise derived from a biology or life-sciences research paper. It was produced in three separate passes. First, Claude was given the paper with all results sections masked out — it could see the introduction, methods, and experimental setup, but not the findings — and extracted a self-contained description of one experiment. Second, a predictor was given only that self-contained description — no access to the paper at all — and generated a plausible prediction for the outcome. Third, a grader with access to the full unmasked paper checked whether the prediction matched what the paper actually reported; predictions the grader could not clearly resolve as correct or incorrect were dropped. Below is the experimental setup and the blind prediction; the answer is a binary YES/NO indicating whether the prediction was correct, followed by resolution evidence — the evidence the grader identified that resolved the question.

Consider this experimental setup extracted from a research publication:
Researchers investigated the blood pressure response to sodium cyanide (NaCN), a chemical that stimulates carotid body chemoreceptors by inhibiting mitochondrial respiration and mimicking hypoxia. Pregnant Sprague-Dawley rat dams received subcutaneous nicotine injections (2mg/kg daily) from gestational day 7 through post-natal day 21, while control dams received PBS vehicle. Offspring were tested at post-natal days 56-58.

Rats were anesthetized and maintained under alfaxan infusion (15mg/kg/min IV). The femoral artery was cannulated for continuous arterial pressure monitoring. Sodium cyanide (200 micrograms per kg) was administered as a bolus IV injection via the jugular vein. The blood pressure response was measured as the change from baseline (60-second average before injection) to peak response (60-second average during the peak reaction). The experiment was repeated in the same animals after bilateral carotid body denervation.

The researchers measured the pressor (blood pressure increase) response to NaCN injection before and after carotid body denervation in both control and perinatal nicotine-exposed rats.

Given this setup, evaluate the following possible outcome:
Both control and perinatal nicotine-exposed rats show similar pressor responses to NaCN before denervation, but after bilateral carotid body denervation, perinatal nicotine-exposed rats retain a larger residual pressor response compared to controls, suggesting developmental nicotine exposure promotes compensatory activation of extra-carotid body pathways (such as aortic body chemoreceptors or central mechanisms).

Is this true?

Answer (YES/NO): NO